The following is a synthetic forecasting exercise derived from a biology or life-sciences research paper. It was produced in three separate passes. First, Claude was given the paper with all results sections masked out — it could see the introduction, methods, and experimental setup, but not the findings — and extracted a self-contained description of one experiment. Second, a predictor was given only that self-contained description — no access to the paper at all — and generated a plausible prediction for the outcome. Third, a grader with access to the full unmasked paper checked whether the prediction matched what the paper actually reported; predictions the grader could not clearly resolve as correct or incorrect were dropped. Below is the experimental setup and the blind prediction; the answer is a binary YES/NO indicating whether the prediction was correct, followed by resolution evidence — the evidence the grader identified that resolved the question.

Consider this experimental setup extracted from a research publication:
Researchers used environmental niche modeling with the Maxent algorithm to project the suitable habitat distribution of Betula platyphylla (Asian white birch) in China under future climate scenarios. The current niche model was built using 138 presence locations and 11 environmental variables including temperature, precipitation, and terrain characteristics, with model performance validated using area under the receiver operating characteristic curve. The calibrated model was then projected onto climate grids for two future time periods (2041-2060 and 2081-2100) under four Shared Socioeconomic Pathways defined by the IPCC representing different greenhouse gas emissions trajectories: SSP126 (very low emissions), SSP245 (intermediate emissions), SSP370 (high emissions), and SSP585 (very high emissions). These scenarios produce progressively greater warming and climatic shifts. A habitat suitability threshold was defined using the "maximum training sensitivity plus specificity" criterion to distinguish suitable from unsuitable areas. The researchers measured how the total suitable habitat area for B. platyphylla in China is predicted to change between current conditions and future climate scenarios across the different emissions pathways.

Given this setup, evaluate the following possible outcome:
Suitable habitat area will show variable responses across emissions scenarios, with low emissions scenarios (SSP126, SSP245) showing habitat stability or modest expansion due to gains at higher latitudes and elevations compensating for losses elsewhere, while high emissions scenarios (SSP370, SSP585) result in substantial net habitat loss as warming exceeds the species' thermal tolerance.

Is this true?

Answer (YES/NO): NO